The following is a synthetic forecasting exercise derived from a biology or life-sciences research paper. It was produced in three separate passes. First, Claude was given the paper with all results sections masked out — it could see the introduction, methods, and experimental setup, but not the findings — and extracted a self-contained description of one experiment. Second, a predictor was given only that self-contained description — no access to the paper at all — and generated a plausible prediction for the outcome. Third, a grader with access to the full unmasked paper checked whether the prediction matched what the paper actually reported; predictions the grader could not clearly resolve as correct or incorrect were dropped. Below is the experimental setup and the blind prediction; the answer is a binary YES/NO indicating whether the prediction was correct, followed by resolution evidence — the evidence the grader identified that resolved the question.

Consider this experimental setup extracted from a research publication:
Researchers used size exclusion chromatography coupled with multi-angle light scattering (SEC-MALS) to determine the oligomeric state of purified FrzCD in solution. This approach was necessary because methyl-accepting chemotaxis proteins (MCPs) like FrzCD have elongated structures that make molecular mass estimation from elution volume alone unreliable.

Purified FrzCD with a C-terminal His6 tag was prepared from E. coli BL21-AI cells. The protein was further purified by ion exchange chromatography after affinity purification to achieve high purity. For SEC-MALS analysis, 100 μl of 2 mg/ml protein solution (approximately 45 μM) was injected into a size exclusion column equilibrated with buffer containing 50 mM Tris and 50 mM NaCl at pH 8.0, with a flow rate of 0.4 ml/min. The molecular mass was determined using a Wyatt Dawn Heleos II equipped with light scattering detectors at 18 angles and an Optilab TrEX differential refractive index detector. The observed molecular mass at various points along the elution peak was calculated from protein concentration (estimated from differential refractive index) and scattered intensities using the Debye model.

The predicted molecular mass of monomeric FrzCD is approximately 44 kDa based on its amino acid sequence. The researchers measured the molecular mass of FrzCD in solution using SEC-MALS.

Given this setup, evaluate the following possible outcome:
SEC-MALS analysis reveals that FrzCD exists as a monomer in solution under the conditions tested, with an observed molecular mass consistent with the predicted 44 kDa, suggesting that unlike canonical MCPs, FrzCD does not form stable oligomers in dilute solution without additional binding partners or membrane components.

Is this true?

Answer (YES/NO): NO